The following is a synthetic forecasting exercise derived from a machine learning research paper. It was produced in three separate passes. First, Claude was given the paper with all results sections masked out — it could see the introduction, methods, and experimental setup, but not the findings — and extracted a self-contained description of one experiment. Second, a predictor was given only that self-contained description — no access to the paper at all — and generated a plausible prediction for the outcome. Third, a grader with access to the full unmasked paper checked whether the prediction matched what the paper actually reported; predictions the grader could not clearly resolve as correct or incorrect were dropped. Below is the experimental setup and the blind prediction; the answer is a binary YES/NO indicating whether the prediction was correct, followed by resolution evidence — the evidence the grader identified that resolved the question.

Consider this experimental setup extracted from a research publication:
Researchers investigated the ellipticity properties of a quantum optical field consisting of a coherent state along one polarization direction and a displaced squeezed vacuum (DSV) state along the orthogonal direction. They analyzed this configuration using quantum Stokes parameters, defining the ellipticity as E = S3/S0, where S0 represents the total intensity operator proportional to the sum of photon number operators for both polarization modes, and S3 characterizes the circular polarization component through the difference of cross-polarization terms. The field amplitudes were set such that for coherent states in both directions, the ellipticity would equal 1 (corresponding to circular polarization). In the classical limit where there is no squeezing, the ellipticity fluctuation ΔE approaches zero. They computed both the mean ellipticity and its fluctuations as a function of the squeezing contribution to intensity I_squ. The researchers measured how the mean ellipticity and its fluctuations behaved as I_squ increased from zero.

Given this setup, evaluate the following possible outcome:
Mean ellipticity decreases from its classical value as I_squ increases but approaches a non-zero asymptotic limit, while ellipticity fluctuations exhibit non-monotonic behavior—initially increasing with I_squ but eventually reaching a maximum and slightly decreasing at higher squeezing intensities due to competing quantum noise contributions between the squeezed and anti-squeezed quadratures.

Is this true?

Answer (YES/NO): NO